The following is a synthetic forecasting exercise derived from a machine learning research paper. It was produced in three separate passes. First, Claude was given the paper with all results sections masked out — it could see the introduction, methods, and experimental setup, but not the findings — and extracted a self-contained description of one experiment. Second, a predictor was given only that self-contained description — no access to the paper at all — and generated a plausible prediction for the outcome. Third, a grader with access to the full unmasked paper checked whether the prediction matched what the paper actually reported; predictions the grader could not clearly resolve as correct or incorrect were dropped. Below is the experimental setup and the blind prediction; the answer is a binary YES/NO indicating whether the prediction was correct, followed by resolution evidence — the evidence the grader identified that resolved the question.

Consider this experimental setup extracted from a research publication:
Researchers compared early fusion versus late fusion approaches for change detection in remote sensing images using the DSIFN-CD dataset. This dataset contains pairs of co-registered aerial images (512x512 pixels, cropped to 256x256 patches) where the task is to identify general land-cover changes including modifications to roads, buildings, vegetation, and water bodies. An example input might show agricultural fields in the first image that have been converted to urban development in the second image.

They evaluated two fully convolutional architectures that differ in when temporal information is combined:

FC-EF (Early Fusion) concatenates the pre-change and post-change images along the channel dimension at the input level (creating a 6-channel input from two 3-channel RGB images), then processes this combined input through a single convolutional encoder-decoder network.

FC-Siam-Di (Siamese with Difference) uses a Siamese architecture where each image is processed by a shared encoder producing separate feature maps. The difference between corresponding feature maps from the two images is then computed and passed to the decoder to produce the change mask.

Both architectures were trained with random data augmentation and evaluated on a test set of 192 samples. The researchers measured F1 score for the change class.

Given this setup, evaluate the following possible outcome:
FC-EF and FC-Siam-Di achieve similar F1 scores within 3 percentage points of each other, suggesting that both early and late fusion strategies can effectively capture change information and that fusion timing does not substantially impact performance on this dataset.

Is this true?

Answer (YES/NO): YES